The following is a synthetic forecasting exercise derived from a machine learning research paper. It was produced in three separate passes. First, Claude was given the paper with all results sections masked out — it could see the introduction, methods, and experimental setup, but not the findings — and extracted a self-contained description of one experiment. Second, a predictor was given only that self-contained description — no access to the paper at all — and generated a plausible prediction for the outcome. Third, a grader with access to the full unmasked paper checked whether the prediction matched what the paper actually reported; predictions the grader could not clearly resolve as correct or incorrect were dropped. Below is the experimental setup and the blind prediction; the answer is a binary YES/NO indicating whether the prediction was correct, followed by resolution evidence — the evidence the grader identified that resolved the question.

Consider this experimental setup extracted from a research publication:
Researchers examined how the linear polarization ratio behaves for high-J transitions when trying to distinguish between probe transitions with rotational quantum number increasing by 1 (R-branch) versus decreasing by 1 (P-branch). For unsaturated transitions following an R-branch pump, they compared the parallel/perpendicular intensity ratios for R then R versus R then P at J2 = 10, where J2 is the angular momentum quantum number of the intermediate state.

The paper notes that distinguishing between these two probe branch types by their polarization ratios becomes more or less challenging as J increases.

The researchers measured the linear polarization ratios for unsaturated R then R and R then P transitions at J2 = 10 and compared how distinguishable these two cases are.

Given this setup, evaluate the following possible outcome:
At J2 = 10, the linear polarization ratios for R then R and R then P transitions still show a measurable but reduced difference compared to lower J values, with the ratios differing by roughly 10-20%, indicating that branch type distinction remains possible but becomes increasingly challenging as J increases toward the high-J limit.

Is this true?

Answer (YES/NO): NO